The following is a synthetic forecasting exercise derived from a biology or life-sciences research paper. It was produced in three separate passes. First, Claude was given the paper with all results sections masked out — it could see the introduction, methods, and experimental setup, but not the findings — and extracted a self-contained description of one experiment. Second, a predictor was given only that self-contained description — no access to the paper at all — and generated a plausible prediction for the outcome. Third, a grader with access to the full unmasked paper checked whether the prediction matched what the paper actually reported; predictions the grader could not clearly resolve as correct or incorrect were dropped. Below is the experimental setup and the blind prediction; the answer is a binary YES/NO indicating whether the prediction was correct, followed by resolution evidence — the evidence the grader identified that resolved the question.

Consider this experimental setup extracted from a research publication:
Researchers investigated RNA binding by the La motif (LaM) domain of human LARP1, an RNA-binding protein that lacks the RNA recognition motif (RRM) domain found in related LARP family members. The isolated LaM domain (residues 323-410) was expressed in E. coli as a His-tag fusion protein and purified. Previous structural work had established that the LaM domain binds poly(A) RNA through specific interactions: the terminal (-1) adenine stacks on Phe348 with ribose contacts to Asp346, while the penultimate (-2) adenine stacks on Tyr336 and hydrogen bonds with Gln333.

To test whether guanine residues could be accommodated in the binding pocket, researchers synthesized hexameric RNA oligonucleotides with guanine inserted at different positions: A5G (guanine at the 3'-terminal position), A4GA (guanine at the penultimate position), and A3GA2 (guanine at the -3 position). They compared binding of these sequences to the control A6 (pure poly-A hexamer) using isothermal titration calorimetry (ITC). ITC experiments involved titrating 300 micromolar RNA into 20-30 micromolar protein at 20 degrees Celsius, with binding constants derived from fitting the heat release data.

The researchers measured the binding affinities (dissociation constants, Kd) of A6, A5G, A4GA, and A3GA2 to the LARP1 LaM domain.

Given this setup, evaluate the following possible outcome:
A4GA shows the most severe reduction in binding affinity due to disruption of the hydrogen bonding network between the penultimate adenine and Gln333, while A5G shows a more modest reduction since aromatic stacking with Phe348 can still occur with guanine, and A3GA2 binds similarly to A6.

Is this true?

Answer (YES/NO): NO